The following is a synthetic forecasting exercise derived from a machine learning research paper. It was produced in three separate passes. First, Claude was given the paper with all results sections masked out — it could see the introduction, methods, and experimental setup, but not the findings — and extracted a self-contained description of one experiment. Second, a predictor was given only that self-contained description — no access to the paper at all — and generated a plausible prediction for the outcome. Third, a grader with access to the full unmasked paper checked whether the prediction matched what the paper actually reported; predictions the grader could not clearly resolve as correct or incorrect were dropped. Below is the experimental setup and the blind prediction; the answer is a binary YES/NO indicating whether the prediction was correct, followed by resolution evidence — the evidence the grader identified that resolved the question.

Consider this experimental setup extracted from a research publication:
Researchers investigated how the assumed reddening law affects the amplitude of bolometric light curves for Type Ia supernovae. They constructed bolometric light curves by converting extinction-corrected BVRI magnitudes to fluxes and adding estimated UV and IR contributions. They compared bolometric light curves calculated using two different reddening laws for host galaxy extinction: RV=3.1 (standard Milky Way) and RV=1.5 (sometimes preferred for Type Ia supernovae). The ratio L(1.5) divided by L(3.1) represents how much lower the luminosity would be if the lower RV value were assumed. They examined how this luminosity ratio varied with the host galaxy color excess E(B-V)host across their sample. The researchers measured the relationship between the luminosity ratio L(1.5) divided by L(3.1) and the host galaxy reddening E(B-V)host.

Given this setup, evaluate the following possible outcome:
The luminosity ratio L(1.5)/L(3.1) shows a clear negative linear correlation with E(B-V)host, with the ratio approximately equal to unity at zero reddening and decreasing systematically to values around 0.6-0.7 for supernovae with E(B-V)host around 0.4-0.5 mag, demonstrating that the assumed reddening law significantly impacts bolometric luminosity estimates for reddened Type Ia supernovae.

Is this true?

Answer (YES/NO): NO